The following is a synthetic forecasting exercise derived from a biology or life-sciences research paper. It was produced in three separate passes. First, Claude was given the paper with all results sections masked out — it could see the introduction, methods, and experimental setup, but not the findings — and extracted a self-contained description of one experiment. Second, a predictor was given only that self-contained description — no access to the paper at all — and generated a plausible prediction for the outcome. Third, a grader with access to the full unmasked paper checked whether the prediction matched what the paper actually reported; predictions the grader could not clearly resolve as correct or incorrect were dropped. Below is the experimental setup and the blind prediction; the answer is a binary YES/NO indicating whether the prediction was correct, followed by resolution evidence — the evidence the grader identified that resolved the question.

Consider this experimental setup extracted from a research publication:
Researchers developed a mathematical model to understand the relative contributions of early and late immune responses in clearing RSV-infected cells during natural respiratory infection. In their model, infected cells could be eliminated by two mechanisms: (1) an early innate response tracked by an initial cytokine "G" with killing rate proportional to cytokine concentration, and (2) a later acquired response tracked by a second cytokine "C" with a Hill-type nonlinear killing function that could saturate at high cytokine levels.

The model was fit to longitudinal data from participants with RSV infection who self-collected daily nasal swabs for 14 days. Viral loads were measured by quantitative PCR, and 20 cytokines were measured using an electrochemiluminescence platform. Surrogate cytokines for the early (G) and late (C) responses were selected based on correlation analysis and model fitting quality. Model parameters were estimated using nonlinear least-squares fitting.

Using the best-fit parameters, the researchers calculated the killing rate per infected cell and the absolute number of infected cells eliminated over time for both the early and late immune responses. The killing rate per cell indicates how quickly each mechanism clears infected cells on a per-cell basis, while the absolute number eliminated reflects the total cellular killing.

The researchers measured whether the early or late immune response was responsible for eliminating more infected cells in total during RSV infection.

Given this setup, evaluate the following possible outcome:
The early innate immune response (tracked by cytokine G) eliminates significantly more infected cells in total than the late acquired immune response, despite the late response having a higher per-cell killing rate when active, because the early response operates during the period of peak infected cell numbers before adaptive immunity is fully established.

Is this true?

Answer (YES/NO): YES